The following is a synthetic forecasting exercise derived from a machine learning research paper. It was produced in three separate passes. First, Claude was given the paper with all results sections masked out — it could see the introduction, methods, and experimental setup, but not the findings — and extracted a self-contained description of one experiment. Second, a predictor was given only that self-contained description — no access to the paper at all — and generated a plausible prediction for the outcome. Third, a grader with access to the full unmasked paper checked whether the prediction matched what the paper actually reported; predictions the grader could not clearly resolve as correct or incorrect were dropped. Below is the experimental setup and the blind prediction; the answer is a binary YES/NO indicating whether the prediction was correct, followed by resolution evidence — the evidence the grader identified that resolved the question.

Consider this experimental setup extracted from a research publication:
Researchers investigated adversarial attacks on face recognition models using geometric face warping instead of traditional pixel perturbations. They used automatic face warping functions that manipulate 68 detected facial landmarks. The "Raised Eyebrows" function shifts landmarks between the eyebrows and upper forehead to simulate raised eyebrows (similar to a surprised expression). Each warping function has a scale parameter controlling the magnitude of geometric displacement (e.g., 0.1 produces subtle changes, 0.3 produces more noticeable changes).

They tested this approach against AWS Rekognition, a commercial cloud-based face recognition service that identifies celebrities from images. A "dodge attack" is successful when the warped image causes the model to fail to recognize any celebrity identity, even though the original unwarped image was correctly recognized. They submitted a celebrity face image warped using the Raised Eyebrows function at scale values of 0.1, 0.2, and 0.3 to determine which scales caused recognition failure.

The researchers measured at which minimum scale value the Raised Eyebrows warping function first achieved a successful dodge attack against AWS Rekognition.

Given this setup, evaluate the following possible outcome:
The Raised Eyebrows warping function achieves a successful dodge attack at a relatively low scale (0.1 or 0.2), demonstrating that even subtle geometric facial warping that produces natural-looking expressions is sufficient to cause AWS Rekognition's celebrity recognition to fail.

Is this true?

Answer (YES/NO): YES